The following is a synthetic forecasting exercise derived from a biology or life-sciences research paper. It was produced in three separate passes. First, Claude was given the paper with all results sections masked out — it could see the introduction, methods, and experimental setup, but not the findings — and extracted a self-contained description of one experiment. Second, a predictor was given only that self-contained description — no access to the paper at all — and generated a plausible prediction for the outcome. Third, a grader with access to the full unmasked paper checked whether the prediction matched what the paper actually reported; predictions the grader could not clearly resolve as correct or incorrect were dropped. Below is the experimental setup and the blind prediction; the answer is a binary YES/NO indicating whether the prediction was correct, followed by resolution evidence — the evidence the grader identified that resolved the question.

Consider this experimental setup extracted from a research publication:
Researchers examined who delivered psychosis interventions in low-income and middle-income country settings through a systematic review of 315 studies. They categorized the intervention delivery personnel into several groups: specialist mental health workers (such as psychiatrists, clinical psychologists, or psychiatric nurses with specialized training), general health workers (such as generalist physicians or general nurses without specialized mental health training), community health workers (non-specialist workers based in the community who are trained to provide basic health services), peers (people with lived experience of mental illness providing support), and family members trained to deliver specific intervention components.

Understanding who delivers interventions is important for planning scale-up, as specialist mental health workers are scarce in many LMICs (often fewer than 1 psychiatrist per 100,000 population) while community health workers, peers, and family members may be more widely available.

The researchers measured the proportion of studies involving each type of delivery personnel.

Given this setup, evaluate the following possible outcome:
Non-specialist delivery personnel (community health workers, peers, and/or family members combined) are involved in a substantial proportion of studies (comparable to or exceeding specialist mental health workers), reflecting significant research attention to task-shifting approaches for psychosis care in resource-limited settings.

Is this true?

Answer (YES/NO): NO